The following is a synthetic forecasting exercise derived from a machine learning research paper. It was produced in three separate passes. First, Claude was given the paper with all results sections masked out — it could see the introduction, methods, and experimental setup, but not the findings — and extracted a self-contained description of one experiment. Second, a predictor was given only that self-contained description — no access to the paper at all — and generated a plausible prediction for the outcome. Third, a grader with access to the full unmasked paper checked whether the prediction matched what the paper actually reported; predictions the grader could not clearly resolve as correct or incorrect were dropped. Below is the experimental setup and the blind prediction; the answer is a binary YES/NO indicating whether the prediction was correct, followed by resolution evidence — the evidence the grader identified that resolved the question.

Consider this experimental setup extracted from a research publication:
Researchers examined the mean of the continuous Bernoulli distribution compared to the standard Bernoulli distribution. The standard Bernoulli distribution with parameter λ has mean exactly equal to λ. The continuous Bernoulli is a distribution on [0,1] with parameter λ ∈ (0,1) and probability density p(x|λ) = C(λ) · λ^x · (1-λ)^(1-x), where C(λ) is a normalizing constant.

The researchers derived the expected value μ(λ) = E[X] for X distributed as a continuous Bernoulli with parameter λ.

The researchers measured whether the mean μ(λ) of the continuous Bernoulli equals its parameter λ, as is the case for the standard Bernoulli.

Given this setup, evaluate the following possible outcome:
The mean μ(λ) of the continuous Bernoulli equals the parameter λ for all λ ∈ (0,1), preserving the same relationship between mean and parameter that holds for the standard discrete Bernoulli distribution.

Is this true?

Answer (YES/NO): NO